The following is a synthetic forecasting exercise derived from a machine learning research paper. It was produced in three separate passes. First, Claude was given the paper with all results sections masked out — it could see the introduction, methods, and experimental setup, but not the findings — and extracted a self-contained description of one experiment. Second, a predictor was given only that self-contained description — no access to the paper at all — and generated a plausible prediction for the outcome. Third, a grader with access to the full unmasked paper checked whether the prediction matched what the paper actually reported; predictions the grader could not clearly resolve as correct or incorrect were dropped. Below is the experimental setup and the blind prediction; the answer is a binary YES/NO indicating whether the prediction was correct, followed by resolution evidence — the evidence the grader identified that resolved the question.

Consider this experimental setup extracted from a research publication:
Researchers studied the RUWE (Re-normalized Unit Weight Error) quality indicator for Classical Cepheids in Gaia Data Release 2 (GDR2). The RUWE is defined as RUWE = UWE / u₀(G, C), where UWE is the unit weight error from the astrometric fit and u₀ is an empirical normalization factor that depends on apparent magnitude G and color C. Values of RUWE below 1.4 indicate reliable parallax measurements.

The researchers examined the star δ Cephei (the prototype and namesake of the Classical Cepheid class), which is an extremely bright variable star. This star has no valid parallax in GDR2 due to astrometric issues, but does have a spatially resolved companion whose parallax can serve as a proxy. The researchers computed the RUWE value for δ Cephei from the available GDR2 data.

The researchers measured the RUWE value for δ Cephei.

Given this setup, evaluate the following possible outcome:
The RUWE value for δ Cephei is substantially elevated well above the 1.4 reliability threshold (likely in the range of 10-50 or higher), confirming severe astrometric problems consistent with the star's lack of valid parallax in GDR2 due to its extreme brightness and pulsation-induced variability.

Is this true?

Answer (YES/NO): YES